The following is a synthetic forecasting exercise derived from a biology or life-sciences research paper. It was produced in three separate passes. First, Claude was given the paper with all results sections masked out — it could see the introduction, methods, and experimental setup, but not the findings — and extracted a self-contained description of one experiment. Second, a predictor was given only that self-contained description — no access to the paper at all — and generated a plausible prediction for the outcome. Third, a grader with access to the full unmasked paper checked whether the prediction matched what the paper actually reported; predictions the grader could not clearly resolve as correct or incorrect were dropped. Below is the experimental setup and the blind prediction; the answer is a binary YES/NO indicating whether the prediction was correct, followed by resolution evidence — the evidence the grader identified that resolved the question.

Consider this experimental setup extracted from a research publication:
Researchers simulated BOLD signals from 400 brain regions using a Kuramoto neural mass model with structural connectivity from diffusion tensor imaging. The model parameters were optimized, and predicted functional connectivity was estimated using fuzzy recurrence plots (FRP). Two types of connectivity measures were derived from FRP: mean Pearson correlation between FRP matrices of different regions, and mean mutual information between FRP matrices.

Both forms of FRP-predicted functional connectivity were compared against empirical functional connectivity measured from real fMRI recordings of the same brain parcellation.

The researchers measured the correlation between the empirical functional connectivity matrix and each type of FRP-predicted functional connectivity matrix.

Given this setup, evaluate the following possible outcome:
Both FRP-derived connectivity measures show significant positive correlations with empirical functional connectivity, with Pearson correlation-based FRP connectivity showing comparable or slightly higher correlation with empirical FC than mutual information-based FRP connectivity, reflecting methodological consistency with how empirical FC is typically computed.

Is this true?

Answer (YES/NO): NO